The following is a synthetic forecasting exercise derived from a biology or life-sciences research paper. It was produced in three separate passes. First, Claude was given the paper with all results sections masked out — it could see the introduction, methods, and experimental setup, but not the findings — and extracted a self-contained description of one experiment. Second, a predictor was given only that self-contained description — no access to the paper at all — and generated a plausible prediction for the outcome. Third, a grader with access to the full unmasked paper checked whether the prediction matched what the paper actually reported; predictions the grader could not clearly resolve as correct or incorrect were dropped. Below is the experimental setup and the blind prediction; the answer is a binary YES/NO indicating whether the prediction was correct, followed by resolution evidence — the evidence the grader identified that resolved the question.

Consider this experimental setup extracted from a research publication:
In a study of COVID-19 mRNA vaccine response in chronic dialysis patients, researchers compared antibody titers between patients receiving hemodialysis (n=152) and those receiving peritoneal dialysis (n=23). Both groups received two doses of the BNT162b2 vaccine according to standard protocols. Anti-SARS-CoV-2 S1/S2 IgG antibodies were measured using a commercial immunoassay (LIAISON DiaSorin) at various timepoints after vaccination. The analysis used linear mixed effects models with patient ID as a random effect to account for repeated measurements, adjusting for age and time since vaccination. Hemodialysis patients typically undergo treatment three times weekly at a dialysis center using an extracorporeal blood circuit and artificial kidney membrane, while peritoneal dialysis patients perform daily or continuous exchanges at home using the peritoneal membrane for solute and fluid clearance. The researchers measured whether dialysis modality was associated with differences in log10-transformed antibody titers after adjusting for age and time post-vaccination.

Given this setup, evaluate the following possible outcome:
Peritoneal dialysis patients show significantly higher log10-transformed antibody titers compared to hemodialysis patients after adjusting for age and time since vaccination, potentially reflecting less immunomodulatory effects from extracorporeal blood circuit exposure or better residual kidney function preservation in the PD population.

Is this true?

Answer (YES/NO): YES